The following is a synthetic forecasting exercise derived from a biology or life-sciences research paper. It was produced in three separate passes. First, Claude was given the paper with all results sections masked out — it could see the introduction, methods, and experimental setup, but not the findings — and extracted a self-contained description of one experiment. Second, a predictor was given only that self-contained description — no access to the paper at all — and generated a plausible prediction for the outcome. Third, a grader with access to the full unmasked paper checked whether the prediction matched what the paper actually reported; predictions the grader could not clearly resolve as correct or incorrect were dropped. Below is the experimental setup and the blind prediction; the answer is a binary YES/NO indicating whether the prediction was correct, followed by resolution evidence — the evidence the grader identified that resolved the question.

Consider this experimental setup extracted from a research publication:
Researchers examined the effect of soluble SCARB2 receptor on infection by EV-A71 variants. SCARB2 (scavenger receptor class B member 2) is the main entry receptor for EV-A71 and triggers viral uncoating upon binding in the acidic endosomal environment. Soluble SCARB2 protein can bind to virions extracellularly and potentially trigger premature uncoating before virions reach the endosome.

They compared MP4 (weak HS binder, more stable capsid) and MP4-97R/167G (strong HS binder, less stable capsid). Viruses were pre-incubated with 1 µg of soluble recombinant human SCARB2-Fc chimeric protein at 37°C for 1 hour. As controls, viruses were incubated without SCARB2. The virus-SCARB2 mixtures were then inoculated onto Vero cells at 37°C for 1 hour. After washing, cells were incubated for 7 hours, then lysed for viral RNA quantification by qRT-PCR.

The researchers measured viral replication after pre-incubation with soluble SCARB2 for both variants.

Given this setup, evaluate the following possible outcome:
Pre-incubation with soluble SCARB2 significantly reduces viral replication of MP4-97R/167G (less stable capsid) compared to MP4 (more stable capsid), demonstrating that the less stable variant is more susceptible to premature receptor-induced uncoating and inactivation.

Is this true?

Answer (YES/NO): YES